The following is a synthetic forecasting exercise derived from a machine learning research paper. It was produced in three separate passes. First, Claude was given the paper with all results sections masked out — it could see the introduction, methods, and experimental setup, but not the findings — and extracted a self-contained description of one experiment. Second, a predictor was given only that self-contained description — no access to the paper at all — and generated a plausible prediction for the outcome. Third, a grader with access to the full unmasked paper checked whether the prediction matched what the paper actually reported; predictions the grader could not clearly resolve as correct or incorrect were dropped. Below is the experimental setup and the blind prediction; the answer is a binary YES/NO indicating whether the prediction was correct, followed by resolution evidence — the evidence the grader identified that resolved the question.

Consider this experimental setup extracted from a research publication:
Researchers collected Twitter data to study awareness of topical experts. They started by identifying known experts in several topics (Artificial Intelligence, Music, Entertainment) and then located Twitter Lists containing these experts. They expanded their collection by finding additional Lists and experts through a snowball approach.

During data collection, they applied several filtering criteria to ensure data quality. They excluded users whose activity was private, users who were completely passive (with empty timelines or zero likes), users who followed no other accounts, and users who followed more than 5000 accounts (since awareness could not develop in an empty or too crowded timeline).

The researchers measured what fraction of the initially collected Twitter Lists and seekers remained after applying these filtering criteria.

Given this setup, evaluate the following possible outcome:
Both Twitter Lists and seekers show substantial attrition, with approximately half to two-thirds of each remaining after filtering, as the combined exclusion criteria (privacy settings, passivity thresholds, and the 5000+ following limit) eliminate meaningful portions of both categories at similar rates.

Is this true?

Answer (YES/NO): NO